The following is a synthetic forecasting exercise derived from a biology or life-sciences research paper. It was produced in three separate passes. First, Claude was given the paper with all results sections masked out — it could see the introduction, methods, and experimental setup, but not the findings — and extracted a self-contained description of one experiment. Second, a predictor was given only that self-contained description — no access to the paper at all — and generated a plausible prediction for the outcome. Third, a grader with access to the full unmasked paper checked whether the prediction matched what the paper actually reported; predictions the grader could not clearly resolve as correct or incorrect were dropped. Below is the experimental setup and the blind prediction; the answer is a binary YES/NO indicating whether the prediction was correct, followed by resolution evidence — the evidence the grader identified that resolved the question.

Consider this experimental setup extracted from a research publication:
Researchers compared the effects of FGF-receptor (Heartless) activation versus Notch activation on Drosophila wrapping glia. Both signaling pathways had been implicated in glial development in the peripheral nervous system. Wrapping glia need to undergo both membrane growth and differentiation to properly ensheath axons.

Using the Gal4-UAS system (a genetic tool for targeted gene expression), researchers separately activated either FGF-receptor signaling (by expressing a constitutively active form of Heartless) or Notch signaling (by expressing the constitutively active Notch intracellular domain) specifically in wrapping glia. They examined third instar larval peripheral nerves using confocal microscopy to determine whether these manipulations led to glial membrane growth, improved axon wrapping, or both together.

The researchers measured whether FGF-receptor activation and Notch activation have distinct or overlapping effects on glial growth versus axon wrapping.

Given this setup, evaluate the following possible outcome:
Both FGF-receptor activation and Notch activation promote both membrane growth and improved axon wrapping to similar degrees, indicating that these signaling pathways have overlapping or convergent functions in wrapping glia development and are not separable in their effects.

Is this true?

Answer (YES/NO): NO